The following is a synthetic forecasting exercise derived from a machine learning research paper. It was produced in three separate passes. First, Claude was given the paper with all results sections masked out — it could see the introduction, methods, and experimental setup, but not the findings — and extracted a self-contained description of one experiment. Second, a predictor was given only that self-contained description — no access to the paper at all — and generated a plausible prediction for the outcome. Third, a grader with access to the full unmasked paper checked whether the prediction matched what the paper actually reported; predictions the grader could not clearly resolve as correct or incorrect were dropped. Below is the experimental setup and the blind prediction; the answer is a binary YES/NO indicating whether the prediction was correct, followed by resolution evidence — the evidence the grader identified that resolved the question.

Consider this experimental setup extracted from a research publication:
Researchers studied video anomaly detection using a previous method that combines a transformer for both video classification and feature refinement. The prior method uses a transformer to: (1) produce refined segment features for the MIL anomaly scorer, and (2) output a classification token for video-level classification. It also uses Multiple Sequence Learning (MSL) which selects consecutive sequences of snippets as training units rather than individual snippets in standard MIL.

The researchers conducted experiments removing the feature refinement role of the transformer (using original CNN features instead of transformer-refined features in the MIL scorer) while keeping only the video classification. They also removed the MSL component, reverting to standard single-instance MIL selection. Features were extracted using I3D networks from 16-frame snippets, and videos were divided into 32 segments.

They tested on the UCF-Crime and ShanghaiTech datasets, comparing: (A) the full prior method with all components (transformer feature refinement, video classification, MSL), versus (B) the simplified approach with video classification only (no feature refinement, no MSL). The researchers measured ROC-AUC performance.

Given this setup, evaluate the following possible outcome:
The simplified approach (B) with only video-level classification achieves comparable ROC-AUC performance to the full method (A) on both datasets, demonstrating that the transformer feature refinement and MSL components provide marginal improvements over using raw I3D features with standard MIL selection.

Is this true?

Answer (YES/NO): NO